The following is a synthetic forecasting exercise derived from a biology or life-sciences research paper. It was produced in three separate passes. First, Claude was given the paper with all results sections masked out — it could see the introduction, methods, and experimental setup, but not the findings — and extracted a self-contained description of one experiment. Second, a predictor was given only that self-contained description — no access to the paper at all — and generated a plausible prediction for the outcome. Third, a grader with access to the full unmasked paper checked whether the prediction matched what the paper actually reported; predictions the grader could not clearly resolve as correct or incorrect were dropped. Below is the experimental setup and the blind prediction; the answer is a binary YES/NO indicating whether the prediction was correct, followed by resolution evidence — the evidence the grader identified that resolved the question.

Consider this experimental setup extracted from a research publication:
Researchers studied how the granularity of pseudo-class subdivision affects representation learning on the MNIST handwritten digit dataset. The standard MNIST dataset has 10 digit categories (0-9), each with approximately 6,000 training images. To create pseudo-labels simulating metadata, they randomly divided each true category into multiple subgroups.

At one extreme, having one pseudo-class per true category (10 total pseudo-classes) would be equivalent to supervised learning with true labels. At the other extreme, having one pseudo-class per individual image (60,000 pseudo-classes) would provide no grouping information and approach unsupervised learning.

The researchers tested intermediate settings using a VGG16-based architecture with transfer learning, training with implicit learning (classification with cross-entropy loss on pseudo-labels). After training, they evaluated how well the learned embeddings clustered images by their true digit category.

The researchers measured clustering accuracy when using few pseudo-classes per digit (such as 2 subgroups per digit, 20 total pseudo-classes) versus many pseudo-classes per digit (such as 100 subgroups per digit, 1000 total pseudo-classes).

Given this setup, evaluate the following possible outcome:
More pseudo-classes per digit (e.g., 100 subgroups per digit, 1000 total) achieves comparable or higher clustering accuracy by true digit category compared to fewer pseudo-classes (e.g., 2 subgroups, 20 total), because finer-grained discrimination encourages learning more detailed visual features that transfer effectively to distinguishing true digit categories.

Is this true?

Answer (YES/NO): NO